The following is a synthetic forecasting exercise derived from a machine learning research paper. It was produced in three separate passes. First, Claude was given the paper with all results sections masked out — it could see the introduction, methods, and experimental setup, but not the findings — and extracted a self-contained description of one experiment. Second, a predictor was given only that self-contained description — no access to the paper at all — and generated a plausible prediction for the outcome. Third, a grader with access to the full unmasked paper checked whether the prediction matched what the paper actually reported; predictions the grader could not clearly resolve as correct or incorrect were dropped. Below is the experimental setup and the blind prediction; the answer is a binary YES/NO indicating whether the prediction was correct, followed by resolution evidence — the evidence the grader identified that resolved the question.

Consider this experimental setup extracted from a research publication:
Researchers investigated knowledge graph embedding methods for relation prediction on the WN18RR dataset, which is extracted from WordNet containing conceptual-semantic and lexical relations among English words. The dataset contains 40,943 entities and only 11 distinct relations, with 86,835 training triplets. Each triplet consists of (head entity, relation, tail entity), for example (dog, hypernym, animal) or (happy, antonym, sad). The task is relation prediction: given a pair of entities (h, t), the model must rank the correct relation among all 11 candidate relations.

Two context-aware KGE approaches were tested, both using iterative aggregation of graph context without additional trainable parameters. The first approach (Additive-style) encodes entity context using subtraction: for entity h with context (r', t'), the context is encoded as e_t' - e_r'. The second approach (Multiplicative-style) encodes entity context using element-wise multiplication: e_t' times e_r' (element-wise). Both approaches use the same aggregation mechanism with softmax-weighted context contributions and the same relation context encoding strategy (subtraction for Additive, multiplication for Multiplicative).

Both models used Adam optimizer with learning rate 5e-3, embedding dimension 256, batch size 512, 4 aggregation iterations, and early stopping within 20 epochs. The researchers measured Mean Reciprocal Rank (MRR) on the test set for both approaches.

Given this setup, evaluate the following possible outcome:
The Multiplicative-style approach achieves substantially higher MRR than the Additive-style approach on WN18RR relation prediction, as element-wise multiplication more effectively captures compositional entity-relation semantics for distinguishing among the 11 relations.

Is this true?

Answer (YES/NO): YES